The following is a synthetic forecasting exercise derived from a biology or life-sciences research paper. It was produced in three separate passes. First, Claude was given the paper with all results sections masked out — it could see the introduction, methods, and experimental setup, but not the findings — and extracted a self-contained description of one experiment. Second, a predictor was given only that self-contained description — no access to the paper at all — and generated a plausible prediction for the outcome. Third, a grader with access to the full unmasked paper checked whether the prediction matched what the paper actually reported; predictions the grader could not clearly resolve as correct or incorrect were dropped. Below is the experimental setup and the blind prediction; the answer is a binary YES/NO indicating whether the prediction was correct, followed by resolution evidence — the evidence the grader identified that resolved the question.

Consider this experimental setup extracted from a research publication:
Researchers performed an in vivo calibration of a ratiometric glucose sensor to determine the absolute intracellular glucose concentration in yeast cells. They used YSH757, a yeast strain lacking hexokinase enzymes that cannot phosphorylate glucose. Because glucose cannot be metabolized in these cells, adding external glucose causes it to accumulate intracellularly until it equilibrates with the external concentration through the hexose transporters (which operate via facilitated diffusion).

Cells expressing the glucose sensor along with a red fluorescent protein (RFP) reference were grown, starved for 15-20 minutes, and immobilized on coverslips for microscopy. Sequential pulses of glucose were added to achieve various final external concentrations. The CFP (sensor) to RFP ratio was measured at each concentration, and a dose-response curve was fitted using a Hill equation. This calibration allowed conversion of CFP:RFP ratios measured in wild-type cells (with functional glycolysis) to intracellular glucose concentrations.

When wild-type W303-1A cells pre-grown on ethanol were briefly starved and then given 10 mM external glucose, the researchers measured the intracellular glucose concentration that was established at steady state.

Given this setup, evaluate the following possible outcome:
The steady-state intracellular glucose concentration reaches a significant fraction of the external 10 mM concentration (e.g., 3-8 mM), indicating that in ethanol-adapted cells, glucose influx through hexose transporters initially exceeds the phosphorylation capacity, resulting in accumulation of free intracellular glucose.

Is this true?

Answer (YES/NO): NO